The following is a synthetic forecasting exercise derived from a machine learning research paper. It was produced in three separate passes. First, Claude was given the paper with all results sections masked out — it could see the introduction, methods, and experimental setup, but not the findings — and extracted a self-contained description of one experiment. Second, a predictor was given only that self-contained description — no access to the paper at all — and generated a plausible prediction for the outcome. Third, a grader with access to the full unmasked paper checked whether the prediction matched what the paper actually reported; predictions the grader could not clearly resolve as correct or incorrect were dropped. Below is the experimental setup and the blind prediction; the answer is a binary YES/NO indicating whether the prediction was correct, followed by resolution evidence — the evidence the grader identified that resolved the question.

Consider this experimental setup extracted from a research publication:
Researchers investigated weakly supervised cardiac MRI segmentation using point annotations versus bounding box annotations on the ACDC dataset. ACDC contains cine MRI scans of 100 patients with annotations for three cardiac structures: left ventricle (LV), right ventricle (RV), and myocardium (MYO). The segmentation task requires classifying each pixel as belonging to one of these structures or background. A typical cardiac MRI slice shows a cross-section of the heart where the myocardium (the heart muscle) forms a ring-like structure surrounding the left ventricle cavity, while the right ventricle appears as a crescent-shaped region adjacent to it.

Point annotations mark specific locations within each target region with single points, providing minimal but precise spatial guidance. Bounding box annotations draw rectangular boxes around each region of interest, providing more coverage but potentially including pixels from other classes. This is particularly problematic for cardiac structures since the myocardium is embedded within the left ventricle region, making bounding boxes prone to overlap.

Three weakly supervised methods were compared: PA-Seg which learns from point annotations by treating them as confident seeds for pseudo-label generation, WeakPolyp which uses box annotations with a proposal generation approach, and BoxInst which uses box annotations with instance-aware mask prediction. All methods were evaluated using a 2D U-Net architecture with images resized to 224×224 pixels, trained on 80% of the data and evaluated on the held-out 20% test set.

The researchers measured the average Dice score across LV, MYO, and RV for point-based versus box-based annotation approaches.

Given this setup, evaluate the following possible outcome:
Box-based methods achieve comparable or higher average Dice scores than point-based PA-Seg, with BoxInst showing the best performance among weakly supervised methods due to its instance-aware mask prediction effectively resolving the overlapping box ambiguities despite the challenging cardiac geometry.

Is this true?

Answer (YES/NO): NO